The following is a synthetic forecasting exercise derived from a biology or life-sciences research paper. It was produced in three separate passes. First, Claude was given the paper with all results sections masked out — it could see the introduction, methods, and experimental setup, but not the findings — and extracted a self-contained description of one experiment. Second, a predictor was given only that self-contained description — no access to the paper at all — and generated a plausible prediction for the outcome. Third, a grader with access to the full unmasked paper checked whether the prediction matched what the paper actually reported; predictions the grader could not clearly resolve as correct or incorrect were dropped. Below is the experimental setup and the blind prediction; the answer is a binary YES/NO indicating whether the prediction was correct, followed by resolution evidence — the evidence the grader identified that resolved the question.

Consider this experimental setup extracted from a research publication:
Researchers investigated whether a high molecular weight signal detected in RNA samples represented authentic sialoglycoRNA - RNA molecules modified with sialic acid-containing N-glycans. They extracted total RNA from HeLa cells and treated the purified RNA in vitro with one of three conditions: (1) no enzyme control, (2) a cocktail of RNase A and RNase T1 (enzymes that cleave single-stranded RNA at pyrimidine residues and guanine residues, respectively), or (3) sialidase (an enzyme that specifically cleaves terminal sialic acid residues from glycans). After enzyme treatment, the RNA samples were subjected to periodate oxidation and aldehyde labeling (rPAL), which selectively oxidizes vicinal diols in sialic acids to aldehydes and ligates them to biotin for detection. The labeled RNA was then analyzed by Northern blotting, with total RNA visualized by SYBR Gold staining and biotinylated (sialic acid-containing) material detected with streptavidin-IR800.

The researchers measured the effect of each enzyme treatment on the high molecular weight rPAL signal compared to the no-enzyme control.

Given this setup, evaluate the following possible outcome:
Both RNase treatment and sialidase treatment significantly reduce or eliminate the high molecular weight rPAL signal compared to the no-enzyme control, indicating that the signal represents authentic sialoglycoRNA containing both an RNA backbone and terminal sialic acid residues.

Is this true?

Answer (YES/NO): YES